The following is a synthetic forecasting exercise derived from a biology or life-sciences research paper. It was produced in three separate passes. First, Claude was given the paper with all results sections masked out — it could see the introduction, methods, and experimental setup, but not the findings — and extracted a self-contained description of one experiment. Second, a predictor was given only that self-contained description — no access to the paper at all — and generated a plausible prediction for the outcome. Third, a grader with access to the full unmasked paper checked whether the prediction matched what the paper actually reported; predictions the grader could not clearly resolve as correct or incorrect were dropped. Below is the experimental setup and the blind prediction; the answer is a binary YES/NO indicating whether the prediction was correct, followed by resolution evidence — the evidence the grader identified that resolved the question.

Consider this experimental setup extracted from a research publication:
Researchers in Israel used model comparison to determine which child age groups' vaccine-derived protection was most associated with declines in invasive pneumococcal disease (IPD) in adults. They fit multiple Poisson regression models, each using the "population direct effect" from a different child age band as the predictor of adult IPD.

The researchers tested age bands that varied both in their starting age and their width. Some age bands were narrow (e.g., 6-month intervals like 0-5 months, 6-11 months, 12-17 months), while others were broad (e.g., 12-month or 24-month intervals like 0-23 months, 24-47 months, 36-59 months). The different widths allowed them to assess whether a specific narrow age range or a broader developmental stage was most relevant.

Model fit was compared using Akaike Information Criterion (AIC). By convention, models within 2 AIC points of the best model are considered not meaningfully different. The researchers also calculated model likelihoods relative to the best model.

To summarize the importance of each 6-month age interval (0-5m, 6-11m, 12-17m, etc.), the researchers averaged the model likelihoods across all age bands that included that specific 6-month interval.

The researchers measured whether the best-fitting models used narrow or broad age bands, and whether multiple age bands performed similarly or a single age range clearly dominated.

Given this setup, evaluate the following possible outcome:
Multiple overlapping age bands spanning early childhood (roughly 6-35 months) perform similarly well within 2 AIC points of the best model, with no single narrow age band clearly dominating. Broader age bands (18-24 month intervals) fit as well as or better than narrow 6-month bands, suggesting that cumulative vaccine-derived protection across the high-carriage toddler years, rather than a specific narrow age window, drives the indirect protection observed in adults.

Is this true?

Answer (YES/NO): NO